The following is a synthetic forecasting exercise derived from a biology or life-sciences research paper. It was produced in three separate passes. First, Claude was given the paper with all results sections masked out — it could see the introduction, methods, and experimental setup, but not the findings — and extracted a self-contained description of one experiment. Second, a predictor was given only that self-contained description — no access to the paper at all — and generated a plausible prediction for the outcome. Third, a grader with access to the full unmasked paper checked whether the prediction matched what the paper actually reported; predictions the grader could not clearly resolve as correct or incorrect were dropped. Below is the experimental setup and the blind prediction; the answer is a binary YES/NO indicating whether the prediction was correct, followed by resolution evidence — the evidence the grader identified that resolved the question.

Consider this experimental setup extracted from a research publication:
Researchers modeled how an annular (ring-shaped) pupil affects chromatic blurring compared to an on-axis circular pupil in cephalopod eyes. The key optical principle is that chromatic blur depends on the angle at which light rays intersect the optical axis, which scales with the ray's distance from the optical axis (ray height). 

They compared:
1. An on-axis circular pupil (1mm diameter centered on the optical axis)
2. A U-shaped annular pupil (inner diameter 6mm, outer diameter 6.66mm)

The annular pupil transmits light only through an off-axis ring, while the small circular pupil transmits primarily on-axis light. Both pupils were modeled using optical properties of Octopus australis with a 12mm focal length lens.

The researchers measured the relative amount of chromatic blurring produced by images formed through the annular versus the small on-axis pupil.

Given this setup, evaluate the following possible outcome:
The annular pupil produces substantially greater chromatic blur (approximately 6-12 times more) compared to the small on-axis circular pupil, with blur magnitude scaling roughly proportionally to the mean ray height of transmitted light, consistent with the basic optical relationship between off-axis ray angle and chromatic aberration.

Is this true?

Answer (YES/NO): YES